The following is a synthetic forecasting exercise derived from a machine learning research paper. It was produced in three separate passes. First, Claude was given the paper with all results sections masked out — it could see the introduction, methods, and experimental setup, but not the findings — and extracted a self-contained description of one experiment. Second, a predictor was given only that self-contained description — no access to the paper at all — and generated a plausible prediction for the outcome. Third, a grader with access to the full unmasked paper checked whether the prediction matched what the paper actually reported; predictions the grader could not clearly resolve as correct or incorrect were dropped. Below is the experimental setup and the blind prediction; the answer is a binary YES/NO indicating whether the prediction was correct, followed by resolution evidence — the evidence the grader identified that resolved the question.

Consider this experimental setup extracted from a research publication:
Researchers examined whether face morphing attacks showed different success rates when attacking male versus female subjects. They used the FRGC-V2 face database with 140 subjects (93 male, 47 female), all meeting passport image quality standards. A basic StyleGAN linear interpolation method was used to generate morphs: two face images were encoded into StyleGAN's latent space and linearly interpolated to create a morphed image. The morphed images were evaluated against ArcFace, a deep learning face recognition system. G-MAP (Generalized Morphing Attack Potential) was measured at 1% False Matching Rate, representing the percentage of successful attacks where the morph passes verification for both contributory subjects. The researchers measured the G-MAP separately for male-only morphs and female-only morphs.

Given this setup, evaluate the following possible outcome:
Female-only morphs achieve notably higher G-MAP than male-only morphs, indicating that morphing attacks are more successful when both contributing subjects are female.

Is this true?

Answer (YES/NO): NO